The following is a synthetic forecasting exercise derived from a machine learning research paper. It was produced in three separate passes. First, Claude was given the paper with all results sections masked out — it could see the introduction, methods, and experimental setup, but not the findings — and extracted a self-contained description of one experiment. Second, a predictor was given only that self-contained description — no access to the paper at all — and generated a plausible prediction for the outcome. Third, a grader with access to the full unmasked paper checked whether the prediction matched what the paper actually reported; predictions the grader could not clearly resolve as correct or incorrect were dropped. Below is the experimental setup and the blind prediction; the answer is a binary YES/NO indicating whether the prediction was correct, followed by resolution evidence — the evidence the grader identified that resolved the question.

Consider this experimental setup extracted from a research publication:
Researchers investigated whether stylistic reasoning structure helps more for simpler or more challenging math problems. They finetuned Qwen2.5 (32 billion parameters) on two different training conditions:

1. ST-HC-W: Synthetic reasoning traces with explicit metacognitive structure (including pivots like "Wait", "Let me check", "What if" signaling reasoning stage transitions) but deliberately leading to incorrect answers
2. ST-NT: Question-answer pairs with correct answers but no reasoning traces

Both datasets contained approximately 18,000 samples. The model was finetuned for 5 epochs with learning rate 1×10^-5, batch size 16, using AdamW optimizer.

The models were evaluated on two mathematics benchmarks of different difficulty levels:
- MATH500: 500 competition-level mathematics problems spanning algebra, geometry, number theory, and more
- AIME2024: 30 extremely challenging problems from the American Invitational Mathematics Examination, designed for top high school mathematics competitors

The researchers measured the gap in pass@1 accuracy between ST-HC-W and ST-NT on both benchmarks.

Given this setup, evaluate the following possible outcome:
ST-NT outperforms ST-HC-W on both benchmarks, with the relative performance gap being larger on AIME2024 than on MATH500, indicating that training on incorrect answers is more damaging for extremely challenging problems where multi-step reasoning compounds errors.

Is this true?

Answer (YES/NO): NO